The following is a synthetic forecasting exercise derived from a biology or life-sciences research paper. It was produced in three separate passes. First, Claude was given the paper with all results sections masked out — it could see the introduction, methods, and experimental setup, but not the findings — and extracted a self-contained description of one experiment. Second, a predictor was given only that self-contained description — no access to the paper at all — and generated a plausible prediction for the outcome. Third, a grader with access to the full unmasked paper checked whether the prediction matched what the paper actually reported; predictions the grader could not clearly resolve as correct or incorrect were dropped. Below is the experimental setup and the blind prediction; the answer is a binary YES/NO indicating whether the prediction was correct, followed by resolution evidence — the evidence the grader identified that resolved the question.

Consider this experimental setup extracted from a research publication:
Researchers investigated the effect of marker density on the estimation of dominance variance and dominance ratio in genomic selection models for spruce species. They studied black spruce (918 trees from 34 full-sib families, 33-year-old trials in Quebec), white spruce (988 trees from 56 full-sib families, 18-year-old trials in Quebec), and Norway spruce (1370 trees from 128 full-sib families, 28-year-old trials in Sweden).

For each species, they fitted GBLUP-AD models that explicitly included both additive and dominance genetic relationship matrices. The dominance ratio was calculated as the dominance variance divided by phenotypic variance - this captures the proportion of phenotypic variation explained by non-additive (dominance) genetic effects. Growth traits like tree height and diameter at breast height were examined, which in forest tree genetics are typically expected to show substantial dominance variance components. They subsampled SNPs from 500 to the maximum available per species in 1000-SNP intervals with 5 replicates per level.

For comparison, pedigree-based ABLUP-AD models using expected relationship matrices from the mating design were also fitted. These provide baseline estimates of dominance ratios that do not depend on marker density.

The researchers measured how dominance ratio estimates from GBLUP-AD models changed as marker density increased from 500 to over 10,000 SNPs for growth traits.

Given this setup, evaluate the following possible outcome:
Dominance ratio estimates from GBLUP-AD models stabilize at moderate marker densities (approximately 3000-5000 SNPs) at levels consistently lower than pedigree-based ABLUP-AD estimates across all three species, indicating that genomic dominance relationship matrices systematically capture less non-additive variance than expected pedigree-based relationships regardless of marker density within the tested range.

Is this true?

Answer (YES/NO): NO